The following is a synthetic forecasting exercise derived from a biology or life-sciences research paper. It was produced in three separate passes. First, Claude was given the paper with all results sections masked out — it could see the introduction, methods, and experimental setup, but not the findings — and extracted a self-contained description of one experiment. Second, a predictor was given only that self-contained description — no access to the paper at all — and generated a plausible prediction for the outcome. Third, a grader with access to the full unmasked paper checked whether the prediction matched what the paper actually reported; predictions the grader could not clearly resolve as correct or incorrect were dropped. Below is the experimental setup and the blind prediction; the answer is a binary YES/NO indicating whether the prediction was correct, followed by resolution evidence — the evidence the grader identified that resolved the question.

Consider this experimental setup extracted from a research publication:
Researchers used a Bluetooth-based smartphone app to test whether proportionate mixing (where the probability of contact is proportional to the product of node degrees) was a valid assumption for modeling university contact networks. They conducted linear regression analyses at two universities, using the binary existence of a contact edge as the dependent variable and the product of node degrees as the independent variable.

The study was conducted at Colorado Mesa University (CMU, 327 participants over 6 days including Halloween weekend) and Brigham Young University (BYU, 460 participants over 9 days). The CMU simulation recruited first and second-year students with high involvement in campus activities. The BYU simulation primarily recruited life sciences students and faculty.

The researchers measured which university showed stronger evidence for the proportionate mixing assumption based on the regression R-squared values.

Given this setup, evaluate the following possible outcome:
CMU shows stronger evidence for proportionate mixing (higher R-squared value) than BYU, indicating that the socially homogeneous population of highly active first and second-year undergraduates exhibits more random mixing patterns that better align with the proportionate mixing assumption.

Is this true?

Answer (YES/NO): YES